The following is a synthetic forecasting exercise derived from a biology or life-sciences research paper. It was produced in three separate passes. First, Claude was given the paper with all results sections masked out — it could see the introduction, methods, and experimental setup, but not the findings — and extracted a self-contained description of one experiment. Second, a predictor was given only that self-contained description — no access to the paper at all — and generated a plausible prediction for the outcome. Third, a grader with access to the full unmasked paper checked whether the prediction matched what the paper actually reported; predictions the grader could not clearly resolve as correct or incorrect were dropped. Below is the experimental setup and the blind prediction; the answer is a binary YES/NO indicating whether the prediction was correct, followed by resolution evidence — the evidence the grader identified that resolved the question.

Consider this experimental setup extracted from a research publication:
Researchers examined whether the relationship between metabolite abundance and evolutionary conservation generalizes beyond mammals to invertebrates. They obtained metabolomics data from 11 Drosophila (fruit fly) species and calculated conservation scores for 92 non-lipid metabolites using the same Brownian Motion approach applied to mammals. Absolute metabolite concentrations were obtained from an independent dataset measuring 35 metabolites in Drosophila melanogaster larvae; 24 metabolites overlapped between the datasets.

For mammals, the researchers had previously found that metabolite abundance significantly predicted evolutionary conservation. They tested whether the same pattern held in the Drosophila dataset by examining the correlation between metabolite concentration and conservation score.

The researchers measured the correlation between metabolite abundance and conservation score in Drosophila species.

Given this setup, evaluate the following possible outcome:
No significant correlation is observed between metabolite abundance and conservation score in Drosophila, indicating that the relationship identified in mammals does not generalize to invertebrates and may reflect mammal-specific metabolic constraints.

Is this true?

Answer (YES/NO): NO